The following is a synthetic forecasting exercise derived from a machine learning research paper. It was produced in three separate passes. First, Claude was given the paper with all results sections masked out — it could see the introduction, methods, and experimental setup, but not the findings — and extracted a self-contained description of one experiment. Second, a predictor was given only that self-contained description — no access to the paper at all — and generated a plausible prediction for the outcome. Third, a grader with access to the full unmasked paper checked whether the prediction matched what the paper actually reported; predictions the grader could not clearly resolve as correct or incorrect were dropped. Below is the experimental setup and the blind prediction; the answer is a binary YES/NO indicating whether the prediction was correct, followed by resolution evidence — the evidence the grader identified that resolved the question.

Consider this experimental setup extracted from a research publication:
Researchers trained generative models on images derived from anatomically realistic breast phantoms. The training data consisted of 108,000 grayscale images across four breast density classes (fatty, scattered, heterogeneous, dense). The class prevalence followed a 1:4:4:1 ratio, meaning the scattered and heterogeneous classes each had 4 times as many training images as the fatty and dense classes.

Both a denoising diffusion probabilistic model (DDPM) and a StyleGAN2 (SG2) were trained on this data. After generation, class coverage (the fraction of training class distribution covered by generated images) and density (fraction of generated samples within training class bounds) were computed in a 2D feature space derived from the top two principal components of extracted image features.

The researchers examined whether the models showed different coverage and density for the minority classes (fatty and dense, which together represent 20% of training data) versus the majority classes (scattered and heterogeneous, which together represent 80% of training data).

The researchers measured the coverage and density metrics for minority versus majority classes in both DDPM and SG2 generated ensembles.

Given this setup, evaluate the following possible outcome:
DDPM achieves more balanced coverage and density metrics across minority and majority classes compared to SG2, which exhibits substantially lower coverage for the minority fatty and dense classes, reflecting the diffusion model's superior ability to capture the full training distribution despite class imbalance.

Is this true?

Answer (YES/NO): NO